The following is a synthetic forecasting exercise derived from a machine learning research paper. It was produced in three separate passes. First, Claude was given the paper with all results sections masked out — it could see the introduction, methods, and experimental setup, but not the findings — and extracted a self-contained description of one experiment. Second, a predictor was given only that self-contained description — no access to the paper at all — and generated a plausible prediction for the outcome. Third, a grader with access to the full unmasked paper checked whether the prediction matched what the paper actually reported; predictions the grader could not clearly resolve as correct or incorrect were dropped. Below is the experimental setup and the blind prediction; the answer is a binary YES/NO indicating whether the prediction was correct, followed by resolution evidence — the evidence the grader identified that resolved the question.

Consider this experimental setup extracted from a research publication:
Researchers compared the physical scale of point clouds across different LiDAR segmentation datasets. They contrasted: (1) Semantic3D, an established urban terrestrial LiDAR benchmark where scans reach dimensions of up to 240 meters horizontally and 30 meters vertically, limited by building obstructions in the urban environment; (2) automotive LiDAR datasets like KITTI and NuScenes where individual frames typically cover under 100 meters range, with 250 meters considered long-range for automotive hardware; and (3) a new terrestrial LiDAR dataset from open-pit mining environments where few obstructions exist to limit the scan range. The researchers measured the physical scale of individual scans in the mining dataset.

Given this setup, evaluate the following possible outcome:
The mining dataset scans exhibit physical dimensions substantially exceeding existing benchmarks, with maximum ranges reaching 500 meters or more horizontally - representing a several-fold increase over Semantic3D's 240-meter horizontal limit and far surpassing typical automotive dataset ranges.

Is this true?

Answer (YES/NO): YES